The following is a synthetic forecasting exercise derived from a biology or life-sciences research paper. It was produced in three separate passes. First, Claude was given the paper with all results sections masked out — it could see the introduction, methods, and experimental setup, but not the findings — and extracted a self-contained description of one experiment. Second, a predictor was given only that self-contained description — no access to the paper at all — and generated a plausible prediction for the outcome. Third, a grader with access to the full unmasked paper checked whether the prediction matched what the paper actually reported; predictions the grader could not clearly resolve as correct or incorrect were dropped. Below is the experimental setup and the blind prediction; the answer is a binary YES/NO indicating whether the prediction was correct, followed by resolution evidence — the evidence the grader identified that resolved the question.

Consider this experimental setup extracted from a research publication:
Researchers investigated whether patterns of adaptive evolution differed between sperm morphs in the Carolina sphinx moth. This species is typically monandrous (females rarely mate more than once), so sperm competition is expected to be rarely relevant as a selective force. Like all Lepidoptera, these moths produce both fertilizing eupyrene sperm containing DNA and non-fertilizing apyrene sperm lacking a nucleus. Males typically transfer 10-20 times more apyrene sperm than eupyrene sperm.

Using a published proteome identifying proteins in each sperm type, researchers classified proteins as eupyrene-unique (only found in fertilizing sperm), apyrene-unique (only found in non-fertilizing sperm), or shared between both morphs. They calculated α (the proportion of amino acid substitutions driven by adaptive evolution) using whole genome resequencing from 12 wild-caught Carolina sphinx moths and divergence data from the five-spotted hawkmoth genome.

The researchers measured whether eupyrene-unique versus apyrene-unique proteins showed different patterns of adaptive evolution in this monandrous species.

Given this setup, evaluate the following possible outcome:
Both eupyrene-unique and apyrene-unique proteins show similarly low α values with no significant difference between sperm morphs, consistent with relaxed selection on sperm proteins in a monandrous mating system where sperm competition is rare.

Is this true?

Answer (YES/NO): YES